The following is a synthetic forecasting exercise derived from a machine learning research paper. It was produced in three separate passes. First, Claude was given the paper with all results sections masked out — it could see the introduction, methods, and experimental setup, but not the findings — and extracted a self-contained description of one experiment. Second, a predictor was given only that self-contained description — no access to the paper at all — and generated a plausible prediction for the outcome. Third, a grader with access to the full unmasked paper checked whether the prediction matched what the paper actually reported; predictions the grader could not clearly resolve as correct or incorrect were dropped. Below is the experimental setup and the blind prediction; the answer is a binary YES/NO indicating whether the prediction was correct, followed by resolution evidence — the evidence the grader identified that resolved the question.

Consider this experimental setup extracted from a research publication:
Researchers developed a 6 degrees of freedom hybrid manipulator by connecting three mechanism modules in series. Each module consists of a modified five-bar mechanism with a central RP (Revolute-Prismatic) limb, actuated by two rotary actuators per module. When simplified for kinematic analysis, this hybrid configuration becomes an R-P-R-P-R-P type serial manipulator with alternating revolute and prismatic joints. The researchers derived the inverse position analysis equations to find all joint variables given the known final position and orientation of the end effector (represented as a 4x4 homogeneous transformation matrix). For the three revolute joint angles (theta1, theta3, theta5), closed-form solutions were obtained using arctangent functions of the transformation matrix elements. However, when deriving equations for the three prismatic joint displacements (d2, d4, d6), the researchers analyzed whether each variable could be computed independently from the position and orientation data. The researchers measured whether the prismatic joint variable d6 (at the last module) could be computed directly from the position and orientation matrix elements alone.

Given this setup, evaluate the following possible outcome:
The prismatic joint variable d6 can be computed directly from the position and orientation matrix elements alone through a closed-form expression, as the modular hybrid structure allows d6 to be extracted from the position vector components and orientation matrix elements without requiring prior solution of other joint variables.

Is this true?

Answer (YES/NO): NO